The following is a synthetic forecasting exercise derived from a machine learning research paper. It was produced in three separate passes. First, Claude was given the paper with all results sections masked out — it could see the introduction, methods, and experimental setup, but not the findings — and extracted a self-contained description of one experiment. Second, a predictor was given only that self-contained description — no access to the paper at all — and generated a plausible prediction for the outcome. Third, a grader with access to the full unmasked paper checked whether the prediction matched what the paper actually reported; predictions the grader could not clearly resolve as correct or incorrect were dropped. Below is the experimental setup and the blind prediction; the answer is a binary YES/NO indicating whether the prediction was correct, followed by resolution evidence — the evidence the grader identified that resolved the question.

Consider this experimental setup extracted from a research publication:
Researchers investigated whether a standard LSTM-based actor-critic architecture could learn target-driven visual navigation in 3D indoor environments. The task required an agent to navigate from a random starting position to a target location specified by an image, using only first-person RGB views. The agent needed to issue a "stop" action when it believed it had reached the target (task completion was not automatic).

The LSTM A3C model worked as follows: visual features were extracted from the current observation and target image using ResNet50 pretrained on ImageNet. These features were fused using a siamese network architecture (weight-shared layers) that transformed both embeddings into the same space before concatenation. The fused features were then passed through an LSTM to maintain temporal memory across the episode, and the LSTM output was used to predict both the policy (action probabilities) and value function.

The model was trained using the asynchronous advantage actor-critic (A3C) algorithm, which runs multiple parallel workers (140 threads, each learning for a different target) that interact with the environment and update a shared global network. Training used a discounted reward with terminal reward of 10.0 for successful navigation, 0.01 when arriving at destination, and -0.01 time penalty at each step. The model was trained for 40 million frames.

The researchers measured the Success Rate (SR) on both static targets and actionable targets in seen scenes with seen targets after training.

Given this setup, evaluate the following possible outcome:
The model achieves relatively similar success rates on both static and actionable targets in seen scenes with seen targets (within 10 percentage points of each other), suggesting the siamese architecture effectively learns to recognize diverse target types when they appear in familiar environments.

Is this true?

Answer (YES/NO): NO